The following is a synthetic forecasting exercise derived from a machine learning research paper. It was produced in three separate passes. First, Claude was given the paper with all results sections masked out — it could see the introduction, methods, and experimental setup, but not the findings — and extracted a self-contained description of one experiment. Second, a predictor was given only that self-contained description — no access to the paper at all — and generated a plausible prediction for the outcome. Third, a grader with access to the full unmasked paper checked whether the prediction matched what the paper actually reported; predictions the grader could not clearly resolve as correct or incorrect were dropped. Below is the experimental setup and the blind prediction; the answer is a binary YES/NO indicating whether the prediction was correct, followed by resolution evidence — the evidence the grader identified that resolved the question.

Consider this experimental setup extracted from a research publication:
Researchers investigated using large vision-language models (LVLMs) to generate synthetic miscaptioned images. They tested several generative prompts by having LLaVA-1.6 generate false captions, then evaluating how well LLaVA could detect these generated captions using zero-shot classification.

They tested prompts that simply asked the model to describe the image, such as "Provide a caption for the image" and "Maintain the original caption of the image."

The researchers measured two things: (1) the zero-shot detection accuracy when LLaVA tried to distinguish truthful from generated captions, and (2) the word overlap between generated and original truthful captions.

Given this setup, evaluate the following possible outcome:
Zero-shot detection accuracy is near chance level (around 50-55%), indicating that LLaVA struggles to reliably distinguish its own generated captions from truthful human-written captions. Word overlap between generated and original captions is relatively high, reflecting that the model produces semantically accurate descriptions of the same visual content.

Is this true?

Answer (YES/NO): NO